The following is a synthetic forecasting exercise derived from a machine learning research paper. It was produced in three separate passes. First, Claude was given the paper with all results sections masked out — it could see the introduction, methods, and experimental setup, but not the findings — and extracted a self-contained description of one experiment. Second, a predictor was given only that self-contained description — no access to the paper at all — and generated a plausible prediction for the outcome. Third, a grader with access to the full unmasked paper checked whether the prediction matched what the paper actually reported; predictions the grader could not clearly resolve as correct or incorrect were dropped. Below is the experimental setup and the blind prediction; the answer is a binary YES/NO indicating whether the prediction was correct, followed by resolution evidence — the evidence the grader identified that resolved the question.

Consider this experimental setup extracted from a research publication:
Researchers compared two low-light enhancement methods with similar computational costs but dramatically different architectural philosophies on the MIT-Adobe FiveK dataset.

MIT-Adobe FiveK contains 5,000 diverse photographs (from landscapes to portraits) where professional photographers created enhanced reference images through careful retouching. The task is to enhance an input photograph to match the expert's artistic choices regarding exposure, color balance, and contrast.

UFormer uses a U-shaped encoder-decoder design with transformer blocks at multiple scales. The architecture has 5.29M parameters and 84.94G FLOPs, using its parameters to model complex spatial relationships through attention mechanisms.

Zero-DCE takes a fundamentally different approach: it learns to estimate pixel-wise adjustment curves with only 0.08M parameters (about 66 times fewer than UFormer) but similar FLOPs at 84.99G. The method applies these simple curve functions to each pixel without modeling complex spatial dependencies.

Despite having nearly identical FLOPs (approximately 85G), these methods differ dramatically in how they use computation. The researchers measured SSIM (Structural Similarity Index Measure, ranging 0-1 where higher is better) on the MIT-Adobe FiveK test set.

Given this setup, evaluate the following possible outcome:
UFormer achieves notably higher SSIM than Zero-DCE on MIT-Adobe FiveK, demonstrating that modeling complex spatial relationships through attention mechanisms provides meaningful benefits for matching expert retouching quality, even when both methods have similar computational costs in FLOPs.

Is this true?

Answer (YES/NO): YES